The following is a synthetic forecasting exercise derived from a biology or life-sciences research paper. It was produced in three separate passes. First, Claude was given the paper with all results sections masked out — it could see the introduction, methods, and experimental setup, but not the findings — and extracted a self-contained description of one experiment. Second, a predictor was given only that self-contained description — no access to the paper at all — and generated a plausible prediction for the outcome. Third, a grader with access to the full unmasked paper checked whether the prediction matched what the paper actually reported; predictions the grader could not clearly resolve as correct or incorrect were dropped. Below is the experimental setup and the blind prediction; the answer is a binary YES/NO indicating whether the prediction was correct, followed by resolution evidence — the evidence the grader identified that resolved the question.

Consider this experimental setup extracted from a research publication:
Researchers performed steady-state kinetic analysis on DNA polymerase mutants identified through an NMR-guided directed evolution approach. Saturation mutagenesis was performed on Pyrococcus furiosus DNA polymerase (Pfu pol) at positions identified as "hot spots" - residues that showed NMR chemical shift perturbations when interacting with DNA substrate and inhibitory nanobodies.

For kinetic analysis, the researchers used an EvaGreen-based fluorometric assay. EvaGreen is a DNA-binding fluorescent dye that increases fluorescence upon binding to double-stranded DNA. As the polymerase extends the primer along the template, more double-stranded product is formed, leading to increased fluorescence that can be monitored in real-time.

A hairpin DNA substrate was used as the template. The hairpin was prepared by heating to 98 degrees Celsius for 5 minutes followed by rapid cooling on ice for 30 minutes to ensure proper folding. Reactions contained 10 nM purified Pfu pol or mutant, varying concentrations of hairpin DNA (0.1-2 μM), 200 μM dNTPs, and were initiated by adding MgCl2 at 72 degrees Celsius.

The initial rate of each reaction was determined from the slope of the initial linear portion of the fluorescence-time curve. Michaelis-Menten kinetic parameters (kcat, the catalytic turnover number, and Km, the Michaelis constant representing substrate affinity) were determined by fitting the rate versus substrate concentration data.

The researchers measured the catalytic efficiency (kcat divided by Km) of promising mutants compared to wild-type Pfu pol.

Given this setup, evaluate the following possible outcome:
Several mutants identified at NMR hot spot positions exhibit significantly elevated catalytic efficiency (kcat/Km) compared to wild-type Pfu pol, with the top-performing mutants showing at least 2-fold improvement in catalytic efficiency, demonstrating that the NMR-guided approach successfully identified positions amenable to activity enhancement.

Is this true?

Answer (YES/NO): NO